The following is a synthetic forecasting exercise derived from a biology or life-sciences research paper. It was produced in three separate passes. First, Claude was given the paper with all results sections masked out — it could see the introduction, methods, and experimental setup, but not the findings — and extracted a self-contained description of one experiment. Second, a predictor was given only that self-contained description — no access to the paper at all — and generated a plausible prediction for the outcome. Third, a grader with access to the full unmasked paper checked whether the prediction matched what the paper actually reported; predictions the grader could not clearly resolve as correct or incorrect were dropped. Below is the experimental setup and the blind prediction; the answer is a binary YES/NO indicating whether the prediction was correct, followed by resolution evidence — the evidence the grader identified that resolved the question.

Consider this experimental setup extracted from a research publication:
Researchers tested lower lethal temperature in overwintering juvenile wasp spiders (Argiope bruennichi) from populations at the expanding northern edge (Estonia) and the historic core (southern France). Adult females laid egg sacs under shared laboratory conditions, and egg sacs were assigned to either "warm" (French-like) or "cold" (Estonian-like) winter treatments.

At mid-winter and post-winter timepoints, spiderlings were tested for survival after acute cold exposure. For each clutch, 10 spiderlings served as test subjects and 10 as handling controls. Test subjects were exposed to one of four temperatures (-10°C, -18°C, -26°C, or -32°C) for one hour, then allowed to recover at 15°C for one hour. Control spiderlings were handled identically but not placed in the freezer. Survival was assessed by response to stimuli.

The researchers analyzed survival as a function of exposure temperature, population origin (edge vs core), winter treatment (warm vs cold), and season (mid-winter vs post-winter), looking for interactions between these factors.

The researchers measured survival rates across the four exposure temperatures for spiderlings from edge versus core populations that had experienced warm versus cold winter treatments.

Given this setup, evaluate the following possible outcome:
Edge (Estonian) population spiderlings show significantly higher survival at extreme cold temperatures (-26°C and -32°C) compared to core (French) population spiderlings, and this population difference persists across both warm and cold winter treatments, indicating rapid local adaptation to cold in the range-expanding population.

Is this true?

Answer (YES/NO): YES